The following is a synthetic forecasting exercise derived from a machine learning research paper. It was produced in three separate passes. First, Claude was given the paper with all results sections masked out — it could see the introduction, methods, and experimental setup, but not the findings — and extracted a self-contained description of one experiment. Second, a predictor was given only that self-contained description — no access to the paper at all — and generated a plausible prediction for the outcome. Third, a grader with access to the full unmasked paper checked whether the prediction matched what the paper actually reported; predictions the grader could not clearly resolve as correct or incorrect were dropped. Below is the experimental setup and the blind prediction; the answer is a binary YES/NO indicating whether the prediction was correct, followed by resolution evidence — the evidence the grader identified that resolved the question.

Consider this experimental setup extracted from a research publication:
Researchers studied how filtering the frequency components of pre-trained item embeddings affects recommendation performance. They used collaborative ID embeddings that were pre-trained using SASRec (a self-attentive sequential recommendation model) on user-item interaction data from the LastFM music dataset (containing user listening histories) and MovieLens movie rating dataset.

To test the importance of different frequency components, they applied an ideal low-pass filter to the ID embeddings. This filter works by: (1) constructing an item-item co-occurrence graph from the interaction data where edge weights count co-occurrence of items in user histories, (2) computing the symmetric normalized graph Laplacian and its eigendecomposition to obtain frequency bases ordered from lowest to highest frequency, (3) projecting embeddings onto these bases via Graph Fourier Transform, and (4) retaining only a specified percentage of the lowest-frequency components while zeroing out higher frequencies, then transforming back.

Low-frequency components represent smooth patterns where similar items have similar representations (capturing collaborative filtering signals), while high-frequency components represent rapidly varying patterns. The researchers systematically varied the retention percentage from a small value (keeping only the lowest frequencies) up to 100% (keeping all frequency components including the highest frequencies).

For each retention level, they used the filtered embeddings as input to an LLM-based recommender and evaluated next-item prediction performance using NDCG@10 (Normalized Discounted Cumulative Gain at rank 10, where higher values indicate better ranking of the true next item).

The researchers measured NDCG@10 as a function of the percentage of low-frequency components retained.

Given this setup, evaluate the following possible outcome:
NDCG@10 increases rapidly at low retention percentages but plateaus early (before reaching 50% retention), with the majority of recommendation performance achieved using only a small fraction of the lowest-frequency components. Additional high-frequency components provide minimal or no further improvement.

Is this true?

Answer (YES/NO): NO